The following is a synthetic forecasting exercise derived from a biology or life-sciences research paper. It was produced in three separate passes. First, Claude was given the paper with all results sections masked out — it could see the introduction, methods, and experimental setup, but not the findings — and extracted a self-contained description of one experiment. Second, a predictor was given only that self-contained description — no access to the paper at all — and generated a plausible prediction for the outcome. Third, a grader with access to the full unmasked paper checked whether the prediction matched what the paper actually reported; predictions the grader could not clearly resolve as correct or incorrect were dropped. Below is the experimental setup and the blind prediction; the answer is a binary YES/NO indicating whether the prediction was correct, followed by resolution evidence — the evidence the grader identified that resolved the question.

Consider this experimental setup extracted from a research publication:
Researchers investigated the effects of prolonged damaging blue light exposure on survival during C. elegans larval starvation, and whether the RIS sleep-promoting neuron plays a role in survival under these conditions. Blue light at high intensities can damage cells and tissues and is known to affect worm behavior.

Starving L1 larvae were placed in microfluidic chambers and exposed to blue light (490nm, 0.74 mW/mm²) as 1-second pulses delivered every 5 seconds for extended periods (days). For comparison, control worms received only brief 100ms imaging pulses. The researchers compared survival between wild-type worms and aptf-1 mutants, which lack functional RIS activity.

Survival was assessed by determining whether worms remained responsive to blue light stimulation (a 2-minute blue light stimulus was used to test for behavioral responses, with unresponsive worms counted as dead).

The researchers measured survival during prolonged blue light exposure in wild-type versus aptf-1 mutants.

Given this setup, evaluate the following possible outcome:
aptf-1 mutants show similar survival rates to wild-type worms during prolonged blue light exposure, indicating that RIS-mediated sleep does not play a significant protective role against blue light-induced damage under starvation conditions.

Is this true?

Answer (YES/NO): NO